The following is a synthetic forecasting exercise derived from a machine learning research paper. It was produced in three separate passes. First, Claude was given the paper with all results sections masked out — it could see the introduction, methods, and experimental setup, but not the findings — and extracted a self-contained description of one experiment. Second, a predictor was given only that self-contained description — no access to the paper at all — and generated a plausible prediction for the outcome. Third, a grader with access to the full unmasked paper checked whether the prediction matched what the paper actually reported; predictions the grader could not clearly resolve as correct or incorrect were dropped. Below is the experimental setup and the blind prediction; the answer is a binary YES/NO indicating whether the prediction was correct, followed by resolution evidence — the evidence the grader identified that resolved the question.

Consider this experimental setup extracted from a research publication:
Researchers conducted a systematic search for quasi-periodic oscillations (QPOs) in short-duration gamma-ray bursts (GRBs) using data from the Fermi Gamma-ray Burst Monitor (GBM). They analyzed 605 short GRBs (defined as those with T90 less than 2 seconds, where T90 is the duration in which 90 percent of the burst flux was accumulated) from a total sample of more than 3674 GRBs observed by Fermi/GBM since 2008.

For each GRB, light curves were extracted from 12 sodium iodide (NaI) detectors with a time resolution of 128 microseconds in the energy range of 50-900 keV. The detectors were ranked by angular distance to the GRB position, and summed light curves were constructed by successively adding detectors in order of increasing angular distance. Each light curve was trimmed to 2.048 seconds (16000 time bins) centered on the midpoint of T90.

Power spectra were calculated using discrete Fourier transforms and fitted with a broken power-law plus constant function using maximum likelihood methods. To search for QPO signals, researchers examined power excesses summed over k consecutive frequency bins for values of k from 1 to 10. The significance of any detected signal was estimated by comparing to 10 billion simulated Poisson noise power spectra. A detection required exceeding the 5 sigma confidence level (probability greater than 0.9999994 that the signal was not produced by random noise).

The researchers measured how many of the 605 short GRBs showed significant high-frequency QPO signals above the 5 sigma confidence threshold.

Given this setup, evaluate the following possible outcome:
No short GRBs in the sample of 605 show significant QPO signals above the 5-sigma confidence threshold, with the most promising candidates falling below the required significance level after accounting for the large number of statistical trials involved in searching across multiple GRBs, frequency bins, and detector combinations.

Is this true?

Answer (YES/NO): NO